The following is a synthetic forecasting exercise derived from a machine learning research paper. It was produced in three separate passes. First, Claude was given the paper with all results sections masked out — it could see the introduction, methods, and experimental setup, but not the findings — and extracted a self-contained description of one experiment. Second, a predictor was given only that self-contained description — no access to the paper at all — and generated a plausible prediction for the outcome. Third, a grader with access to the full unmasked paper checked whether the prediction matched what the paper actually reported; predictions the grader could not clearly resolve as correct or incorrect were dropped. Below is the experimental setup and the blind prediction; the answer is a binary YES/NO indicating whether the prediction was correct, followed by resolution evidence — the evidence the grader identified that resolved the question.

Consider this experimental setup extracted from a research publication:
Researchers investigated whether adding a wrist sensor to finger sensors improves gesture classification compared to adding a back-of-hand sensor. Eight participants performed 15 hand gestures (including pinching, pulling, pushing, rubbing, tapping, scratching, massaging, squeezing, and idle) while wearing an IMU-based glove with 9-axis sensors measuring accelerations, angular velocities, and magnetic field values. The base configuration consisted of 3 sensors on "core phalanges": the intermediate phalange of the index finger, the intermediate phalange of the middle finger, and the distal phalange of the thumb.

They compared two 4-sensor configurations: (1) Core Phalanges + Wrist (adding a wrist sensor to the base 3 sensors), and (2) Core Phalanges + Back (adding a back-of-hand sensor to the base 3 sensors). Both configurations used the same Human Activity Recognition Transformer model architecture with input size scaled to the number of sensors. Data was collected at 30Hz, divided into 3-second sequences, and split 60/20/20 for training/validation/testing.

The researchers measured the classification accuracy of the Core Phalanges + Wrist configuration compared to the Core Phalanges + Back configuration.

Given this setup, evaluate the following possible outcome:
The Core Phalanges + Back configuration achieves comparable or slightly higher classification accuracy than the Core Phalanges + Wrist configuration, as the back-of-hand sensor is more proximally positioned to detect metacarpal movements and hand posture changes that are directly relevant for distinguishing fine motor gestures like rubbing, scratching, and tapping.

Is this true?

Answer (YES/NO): NO